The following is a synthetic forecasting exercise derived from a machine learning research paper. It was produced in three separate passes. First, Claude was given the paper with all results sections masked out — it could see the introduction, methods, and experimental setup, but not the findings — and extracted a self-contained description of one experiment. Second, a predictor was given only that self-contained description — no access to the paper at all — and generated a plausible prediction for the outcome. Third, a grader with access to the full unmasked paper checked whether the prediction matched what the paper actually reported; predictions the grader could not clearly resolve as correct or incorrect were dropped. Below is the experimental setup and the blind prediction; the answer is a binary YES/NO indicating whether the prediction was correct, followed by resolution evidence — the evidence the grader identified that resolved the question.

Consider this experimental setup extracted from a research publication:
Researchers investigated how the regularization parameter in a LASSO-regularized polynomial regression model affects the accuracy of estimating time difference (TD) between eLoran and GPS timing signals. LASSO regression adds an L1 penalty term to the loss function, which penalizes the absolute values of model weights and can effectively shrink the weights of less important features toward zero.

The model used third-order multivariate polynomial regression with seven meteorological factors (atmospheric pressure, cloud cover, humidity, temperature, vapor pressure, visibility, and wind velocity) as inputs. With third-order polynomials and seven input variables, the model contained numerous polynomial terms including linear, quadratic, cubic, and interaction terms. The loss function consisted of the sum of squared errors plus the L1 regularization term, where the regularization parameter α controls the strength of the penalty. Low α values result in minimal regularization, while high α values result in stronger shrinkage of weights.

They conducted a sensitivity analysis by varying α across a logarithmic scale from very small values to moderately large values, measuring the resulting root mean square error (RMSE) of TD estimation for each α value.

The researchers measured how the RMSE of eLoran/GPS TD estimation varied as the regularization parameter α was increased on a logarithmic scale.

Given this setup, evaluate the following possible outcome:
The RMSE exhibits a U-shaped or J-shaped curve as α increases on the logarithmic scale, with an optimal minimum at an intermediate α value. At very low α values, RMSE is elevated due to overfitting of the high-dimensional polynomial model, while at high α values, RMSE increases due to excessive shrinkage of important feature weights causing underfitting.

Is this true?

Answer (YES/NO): YES